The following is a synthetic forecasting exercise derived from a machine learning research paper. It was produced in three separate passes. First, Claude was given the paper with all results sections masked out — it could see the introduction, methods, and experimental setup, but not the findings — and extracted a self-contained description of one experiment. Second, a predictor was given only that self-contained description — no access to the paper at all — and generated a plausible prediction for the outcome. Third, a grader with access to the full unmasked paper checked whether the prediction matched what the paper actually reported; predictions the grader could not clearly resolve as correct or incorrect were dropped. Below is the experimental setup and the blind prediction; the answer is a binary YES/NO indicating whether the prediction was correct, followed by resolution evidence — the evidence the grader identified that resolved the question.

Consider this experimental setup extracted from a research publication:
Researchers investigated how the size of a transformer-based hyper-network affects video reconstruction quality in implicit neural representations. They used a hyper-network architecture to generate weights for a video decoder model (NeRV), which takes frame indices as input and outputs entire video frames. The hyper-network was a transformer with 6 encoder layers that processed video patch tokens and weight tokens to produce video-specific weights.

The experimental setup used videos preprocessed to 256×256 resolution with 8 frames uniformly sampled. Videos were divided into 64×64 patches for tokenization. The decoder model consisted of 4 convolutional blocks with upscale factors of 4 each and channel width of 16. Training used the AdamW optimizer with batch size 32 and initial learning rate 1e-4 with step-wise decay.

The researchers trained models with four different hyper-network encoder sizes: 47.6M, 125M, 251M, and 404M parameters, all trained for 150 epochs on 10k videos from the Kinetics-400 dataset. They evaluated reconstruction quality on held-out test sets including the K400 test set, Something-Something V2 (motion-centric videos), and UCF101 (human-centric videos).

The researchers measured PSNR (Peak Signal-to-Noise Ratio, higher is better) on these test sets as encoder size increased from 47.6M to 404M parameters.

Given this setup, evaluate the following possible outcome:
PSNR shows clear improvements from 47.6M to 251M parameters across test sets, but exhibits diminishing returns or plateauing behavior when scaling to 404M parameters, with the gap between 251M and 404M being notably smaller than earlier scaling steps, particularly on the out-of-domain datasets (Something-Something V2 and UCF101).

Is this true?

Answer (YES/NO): NO